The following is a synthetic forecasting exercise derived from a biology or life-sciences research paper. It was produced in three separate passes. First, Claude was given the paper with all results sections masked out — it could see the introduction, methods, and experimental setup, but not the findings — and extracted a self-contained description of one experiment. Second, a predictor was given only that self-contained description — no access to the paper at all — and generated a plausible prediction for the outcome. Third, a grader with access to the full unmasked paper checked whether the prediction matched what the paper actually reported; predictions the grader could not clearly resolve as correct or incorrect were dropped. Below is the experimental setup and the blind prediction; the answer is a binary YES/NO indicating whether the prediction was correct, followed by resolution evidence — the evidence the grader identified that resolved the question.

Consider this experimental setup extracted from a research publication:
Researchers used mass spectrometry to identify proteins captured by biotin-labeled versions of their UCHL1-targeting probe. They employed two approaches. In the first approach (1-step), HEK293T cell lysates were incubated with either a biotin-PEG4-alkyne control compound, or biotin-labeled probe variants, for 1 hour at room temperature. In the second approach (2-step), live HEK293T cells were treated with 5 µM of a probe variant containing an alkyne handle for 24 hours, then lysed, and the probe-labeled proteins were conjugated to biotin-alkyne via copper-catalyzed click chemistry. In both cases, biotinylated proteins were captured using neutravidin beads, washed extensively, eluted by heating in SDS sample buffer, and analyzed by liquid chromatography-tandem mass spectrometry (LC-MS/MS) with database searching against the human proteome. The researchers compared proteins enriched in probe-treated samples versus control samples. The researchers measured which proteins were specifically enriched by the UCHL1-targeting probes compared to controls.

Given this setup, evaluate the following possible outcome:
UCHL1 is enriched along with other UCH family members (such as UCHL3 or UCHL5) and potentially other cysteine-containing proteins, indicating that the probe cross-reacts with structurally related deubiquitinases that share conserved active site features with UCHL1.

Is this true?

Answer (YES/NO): NO